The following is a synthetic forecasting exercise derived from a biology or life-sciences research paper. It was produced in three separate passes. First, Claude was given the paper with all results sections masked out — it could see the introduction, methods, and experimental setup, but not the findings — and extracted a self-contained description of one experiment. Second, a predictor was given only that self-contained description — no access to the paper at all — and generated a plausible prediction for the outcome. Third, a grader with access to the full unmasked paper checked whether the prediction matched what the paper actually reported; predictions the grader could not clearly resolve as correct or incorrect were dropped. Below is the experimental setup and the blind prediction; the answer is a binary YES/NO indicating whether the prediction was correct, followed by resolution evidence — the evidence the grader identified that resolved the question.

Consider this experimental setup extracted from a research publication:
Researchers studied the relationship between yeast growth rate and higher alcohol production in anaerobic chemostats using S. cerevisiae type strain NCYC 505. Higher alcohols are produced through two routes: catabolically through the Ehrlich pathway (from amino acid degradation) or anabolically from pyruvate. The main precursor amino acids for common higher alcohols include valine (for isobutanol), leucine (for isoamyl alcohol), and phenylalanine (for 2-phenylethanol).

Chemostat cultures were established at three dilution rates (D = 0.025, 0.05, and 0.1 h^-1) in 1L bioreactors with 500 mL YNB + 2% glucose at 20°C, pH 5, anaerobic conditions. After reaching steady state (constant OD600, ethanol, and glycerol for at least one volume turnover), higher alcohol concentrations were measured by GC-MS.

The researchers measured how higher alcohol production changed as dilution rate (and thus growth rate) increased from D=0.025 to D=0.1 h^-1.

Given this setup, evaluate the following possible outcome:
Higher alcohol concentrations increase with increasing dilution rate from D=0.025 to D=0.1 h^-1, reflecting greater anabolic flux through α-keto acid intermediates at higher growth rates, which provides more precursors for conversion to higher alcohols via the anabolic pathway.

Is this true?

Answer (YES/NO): NO